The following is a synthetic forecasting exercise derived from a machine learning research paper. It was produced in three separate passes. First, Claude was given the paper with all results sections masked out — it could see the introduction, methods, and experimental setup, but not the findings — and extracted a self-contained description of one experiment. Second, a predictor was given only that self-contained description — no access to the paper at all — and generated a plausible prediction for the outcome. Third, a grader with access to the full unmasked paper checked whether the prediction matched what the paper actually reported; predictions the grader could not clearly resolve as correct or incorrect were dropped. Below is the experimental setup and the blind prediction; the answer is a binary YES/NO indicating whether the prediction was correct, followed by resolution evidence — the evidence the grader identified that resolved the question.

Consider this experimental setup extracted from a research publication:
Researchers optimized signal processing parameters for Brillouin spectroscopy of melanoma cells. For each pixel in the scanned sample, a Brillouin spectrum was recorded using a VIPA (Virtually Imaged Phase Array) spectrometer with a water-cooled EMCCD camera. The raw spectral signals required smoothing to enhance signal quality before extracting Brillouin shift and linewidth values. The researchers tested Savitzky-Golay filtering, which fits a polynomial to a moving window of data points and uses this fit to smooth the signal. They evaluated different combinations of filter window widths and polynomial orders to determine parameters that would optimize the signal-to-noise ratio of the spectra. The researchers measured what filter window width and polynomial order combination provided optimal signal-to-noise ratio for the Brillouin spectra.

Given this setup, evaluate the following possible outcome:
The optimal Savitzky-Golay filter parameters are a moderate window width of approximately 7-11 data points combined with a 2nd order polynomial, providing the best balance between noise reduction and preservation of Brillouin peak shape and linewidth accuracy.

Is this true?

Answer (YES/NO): NO